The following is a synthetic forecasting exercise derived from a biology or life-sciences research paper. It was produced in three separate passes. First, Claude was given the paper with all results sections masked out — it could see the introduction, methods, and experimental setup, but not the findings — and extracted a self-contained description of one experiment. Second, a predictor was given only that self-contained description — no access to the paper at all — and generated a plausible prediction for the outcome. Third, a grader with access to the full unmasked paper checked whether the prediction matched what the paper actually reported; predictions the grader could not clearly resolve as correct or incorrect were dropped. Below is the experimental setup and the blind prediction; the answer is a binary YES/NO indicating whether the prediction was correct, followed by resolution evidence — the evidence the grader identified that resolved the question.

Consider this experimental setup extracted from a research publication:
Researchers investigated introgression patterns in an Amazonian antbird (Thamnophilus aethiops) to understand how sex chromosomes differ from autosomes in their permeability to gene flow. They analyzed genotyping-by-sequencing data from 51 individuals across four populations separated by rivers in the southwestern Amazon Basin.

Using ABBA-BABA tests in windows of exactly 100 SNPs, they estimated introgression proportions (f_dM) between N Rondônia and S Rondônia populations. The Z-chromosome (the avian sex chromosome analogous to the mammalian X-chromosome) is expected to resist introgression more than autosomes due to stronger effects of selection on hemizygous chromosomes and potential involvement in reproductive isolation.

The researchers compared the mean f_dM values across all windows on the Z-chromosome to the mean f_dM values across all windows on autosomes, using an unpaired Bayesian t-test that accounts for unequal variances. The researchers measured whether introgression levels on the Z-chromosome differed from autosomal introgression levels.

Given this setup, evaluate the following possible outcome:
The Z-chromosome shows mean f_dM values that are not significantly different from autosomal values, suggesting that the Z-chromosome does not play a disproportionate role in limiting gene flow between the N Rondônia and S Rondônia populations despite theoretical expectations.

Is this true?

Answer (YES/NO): NO